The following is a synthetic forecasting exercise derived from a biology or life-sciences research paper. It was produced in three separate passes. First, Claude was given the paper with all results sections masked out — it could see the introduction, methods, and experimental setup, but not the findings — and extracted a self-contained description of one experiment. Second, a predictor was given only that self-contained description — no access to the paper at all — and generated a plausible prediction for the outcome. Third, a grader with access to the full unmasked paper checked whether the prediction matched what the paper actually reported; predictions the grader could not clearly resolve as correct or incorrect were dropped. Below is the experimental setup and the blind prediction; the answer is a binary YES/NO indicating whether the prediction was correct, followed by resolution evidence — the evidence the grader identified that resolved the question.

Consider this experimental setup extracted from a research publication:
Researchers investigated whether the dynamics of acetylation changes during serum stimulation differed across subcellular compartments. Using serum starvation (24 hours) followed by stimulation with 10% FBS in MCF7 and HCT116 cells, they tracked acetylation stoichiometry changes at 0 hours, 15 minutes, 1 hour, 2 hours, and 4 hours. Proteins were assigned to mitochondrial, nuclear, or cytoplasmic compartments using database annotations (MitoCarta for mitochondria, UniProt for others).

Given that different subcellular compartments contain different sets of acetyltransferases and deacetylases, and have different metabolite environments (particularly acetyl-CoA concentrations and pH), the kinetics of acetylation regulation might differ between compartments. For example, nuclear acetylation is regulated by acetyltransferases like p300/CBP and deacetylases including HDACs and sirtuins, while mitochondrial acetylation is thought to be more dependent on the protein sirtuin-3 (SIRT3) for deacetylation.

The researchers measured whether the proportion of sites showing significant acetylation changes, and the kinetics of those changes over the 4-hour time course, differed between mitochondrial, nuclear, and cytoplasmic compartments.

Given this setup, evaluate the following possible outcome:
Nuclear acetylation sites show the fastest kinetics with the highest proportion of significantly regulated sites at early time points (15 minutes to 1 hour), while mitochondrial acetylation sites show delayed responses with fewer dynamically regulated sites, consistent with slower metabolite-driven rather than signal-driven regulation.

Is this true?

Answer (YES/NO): NO